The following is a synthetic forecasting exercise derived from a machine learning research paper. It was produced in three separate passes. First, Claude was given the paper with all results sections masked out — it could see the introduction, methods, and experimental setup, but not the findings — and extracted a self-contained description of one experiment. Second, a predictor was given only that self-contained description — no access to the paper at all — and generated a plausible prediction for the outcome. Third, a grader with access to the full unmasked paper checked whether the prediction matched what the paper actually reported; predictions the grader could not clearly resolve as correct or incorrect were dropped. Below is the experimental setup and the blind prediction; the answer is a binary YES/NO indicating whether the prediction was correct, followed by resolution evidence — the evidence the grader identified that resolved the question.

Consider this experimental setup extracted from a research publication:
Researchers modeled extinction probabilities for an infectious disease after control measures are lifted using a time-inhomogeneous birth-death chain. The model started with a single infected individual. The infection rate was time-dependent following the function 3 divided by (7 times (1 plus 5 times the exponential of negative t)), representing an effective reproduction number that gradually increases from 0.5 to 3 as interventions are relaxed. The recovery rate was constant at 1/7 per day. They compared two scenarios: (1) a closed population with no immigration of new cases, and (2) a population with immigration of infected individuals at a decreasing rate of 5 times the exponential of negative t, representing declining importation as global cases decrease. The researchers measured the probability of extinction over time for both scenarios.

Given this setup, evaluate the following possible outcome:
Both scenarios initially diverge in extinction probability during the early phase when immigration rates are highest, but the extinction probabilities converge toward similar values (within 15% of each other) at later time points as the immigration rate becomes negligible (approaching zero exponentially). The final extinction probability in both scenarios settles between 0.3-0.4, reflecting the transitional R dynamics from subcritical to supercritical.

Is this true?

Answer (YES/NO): NO